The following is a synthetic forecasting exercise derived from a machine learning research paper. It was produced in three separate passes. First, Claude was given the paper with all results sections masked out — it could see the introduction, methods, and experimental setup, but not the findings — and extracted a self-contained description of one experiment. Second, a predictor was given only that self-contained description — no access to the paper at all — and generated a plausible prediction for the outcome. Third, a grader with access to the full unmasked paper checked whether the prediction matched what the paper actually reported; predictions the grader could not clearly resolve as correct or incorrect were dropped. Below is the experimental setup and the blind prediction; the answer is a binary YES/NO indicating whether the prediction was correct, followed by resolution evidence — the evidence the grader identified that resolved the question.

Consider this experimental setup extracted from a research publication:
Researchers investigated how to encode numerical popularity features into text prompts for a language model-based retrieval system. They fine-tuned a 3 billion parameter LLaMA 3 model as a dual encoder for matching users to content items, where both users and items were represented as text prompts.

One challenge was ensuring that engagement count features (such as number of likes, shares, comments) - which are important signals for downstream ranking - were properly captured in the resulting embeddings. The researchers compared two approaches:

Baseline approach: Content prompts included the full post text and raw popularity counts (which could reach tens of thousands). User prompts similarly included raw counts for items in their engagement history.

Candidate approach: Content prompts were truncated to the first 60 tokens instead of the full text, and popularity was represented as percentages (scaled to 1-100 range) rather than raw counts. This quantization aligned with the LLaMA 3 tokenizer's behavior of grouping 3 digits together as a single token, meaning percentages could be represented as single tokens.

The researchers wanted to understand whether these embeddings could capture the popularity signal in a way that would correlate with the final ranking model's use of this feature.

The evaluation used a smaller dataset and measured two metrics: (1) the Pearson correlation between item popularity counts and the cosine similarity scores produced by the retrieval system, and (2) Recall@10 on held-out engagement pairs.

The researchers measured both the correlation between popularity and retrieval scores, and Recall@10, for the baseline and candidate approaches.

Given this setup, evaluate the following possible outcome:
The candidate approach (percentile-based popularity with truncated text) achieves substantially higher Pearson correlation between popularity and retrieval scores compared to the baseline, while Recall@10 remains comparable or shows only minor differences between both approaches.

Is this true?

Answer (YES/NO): NO